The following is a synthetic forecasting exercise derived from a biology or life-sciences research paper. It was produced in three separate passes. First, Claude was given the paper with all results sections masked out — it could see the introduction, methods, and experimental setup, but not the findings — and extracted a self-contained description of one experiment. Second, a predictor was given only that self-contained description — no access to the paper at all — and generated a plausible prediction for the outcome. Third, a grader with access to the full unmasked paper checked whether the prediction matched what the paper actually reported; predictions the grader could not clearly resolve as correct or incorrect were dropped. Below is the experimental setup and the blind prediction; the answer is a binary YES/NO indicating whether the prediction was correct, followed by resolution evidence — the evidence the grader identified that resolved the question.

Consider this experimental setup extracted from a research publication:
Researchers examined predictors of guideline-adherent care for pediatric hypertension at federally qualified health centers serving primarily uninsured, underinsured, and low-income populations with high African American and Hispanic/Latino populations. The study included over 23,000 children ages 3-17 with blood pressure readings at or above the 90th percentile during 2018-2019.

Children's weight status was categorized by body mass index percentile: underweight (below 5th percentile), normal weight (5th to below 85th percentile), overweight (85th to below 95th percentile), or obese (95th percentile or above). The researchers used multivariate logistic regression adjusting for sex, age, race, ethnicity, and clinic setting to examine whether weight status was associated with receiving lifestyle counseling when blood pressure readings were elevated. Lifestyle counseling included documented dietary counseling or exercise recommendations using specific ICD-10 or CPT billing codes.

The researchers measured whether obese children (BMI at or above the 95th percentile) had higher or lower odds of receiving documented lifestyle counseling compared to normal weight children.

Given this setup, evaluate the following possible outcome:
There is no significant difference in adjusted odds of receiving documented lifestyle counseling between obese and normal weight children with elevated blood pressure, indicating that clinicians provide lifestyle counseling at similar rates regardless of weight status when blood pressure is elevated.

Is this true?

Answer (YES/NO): NO